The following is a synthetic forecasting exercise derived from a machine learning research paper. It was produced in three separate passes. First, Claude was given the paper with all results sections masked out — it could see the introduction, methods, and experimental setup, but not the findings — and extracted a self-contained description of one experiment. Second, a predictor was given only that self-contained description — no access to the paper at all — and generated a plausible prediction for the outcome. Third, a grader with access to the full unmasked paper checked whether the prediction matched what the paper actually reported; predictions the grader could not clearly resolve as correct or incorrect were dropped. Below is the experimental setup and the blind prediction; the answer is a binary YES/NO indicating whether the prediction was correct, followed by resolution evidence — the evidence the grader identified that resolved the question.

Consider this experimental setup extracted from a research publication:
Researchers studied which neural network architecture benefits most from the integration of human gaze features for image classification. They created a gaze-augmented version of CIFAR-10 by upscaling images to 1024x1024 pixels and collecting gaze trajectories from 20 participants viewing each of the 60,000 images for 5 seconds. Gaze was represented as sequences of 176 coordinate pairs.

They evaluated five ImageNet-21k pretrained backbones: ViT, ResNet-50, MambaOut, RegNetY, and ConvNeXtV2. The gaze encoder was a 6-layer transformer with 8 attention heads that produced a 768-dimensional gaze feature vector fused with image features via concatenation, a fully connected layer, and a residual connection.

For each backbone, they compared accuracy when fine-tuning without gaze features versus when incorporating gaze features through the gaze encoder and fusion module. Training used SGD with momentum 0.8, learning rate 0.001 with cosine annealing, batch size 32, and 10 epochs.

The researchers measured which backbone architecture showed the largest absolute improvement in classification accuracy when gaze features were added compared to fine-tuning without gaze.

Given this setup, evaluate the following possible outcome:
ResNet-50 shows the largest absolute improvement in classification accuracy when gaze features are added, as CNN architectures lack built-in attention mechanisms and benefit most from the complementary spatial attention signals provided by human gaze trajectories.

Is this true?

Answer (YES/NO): YES